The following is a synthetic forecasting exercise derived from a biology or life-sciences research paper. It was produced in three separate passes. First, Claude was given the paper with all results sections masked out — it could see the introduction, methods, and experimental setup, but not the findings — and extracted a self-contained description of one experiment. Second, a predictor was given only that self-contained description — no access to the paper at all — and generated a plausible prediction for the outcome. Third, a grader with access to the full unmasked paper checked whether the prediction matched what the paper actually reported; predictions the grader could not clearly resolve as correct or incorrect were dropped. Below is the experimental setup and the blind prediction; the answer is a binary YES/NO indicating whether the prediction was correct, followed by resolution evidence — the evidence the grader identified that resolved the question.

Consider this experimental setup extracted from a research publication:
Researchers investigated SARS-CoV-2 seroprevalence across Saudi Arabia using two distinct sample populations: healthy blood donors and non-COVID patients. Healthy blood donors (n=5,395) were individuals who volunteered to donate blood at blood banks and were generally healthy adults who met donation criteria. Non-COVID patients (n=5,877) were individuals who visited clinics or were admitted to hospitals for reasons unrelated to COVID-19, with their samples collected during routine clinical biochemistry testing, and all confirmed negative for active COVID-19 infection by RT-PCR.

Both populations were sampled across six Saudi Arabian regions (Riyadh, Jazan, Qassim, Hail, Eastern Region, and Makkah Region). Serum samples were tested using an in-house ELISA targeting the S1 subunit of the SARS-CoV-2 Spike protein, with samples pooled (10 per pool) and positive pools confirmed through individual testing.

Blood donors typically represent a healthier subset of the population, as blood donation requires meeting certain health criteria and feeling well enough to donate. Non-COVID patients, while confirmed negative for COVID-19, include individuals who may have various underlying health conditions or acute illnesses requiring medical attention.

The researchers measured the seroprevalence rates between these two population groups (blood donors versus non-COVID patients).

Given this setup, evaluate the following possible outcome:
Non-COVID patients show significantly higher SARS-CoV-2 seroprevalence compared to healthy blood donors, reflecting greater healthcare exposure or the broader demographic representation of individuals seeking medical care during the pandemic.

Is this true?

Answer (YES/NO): NO